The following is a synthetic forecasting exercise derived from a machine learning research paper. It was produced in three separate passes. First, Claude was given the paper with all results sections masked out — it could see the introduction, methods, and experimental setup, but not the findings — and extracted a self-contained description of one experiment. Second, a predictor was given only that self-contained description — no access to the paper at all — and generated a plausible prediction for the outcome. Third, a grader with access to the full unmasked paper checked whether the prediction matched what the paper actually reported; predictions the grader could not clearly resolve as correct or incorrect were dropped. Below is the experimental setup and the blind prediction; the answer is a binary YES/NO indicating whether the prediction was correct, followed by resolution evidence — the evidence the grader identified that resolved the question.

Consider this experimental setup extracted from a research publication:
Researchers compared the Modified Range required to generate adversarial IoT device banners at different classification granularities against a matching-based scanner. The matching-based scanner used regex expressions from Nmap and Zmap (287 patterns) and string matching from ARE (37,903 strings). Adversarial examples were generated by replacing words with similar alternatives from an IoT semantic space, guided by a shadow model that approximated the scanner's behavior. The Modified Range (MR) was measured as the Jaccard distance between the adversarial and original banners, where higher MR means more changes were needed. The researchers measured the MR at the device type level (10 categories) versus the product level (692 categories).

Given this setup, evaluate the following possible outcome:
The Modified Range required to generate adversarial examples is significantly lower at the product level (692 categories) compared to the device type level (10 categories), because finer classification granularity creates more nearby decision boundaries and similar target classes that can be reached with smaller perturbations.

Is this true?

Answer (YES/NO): YES